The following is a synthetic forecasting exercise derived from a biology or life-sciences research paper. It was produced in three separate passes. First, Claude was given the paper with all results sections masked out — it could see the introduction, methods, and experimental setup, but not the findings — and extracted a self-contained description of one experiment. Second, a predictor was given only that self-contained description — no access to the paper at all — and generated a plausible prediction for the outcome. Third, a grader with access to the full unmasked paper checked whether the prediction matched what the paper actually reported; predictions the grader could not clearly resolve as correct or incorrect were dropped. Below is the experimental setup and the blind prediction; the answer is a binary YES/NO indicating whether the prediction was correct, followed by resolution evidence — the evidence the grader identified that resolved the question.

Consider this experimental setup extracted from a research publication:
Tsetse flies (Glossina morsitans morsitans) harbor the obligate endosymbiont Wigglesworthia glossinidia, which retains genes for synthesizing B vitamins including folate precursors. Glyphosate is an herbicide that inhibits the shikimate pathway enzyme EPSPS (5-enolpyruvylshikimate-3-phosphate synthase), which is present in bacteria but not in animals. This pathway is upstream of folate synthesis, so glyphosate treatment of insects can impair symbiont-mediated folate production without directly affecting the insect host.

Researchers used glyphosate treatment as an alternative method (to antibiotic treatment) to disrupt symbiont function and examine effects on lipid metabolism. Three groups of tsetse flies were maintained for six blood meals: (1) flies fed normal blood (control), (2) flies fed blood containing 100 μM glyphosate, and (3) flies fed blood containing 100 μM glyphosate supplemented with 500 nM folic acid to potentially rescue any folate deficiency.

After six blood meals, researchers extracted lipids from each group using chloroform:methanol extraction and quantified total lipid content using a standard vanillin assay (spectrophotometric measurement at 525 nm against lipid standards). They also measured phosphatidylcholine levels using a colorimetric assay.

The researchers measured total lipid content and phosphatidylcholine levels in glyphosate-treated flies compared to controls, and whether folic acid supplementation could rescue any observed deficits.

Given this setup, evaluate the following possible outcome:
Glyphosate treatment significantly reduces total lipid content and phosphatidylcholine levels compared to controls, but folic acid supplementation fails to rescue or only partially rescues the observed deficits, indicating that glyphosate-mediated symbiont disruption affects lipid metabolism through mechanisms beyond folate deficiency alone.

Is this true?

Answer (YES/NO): NO